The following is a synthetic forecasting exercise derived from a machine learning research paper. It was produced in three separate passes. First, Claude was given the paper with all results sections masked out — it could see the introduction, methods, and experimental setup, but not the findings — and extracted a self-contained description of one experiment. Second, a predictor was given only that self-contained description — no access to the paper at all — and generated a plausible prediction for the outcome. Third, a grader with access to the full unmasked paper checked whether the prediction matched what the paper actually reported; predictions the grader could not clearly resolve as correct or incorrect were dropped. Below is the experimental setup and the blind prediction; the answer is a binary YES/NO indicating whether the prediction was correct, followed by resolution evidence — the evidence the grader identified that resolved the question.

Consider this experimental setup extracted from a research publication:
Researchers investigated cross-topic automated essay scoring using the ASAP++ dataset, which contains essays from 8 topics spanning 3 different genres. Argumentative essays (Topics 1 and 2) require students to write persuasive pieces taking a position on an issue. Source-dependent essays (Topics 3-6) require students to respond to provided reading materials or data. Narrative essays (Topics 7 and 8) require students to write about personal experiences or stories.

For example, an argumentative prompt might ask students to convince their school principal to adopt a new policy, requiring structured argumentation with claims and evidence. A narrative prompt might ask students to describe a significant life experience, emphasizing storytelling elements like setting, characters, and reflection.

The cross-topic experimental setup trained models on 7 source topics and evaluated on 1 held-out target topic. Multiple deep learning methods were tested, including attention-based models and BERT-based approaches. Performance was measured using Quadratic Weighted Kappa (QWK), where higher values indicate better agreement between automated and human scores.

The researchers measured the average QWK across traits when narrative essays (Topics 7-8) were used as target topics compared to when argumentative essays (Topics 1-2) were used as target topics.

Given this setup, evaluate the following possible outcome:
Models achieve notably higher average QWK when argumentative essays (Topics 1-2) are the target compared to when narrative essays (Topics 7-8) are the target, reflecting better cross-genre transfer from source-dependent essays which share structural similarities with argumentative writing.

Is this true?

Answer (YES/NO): YES